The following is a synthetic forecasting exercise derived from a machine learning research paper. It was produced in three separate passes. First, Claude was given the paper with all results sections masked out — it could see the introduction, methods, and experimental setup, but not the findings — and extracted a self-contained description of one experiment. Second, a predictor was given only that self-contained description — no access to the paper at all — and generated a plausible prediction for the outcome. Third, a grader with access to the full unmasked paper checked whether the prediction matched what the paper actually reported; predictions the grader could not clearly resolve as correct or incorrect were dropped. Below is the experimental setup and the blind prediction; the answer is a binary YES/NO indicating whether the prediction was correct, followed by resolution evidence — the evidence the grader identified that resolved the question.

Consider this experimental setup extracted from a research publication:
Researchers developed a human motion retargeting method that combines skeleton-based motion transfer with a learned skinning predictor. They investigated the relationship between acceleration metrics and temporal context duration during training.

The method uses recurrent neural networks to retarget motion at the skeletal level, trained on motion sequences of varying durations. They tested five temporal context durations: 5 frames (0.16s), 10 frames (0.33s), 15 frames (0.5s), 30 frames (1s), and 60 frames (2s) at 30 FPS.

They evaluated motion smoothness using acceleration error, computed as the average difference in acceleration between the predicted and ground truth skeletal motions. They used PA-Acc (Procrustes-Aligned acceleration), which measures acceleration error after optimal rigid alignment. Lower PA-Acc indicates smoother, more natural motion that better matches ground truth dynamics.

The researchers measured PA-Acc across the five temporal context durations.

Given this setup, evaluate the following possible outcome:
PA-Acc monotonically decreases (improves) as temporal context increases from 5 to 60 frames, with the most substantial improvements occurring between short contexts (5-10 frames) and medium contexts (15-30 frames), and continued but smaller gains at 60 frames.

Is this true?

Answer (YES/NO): NO